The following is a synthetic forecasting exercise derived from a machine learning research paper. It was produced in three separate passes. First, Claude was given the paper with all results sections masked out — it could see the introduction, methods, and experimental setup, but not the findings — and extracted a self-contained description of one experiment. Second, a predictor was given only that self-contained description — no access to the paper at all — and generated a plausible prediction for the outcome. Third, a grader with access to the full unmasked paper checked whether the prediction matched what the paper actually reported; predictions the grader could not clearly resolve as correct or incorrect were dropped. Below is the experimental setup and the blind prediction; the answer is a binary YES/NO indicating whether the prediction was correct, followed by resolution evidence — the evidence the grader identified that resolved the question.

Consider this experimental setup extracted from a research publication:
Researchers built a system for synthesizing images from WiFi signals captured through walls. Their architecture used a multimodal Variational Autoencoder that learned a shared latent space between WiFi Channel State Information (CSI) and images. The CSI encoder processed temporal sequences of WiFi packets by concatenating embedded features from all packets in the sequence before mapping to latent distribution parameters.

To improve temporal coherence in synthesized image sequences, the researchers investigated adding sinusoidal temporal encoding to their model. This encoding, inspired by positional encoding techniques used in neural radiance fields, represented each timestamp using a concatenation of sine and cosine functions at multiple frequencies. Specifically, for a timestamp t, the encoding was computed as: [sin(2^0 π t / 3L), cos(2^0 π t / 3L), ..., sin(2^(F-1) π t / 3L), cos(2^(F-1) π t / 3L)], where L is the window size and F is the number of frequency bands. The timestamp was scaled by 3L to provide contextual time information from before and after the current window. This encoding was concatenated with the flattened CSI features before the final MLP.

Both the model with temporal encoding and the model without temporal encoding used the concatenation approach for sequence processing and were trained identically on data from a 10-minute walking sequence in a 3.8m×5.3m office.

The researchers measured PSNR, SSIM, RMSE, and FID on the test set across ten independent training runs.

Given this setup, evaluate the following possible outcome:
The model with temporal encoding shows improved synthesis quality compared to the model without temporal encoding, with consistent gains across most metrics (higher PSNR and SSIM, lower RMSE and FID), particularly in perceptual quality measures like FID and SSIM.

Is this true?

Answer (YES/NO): NO